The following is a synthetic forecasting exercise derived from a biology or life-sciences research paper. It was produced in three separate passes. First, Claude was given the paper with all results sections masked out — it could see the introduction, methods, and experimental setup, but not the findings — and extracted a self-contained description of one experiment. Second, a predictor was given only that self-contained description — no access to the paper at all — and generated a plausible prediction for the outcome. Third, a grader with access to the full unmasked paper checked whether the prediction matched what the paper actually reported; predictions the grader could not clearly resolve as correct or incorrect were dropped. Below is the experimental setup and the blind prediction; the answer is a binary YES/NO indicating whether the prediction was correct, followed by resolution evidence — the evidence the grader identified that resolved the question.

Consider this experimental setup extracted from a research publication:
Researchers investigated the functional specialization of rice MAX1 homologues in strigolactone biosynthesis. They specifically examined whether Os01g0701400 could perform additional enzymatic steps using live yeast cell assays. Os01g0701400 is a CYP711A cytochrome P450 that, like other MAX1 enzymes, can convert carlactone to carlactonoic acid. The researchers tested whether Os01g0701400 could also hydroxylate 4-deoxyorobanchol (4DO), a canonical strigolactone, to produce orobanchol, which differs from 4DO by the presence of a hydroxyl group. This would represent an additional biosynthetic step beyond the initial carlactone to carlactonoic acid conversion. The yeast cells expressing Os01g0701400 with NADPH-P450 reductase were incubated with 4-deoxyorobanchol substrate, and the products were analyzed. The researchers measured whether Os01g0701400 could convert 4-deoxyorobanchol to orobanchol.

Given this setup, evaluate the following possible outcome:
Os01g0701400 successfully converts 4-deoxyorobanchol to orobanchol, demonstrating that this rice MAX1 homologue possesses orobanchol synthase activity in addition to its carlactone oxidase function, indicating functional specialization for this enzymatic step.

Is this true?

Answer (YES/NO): YES